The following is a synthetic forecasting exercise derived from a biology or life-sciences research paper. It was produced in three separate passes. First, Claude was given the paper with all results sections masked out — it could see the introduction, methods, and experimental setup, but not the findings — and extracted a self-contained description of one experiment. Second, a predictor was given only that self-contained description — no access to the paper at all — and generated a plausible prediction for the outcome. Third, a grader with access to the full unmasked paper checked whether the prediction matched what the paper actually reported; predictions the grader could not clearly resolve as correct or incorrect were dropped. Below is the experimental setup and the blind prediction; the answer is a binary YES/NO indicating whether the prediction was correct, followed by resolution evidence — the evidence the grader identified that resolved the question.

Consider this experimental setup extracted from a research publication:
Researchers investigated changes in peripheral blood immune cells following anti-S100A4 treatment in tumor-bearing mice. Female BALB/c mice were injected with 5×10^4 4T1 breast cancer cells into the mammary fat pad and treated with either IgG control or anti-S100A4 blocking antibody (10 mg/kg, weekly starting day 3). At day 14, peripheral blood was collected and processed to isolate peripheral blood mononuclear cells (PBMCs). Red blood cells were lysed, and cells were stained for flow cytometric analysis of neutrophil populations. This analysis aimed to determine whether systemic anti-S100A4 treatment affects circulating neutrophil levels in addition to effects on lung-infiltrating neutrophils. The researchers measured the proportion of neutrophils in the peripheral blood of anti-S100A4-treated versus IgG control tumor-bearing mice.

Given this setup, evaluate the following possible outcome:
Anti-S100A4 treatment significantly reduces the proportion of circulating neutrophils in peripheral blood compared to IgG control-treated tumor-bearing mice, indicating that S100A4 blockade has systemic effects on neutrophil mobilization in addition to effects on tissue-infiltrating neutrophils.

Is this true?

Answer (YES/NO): NO